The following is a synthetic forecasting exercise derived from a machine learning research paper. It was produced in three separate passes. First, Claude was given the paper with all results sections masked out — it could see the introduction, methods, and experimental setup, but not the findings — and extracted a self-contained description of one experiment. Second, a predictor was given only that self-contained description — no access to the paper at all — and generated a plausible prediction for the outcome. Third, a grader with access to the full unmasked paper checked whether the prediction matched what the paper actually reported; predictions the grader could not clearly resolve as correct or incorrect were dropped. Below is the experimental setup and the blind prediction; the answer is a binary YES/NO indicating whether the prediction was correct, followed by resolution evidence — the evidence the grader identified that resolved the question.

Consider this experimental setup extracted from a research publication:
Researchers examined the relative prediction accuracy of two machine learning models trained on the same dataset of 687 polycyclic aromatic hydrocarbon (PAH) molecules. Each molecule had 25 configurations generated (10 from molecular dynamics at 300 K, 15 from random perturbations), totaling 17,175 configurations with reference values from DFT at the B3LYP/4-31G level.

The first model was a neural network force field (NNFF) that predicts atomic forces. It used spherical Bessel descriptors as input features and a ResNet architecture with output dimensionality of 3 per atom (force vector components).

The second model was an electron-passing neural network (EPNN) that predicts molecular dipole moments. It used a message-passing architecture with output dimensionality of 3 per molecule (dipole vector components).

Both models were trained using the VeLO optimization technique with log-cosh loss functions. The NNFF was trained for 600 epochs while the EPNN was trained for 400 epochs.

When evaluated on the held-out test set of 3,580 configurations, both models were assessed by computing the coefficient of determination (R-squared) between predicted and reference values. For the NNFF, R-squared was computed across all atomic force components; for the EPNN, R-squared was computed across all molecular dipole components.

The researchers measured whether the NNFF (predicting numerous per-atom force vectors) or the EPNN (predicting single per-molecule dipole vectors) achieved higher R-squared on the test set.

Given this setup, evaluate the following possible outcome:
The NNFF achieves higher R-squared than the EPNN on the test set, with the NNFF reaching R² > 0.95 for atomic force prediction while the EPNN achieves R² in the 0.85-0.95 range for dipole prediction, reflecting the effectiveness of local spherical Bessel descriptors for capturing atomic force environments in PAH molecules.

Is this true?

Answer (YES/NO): NO